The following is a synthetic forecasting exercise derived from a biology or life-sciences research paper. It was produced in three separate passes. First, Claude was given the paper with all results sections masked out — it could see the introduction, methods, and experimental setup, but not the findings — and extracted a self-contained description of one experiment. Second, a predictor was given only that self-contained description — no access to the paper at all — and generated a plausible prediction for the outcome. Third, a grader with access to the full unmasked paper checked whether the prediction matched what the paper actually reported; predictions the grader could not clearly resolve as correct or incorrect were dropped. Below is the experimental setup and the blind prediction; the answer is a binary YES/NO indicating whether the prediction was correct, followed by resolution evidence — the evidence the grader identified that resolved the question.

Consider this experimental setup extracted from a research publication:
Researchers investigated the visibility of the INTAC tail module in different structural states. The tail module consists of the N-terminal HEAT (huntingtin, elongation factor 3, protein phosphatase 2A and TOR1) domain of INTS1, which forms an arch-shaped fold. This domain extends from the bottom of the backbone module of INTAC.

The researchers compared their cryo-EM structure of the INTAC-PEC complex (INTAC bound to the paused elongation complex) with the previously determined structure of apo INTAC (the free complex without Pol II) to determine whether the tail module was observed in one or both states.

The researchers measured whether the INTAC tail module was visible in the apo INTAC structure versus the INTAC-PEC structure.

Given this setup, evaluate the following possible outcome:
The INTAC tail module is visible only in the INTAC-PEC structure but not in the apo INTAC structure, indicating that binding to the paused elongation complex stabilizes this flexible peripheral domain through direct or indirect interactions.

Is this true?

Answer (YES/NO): YES